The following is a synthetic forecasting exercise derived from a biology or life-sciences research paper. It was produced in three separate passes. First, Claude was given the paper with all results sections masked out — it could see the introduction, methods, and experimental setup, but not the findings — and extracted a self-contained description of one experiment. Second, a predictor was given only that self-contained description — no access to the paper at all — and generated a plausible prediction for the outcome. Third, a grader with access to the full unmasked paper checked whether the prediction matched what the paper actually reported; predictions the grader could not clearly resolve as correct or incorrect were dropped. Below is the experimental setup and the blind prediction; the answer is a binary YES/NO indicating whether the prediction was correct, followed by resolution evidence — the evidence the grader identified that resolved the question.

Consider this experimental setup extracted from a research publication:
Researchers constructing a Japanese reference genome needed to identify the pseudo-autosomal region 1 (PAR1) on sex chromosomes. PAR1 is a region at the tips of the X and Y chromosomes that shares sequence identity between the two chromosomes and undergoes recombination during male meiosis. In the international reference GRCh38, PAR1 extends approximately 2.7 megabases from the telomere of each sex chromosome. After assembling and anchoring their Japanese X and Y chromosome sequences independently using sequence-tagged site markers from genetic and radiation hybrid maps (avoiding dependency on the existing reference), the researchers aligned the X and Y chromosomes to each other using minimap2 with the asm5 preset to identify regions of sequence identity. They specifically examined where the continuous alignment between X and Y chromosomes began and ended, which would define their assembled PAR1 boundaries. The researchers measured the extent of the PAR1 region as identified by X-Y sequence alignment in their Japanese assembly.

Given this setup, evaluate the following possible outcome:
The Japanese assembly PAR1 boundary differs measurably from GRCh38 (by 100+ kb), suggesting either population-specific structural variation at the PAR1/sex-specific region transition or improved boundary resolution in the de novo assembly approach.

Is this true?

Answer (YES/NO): YES